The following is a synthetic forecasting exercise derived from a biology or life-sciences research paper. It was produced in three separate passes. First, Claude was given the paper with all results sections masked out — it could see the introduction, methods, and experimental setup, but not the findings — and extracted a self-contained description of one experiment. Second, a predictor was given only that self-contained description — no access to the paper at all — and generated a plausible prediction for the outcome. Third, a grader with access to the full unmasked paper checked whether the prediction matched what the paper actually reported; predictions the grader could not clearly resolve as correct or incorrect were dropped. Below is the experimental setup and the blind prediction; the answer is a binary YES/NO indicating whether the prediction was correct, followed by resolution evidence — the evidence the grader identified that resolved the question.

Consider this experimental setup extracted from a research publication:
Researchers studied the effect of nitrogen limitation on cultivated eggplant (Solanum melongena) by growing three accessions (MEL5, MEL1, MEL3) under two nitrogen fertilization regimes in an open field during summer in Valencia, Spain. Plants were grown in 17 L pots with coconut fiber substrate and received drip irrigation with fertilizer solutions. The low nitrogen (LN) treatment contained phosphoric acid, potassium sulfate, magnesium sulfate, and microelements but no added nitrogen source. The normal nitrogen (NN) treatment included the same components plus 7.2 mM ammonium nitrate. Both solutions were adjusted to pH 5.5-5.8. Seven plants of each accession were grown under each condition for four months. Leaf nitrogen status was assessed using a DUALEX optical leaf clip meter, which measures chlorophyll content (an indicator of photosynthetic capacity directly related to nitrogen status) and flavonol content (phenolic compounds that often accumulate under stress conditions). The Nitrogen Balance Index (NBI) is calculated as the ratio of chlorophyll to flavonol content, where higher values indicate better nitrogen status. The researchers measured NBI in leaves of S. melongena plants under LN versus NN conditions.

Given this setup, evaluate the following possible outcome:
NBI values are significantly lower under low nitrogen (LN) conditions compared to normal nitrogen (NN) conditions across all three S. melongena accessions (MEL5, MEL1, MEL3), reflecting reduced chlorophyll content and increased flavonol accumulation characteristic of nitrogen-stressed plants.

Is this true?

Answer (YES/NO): YES